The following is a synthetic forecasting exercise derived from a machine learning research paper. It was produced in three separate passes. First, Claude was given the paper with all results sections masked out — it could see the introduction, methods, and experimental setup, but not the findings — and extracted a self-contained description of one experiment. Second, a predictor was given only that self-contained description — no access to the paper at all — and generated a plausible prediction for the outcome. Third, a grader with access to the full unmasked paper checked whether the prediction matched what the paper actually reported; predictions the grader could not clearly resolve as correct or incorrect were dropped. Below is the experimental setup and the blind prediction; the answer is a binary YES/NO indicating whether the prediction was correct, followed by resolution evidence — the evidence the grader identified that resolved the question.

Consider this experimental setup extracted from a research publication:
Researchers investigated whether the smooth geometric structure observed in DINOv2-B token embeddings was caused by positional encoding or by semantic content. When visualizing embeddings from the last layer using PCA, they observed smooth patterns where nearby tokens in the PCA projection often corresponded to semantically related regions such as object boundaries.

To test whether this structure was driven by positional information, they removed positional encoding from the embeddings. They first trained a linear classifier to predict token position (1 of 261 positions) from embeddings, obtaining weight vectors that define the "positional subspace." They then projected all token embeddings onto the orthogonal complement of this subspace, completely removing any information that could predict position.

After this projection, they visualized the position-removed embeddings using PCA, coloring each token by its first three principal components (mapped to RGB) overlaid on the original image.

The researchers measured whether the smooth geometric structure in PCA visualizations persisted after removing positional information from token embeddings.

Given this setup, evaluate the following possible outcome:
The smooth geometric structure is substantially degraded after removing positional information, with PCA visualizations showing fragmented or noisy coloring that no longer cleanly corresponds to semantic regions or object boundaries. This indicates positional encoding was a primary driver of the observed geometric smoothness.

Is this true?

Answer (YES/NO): NO